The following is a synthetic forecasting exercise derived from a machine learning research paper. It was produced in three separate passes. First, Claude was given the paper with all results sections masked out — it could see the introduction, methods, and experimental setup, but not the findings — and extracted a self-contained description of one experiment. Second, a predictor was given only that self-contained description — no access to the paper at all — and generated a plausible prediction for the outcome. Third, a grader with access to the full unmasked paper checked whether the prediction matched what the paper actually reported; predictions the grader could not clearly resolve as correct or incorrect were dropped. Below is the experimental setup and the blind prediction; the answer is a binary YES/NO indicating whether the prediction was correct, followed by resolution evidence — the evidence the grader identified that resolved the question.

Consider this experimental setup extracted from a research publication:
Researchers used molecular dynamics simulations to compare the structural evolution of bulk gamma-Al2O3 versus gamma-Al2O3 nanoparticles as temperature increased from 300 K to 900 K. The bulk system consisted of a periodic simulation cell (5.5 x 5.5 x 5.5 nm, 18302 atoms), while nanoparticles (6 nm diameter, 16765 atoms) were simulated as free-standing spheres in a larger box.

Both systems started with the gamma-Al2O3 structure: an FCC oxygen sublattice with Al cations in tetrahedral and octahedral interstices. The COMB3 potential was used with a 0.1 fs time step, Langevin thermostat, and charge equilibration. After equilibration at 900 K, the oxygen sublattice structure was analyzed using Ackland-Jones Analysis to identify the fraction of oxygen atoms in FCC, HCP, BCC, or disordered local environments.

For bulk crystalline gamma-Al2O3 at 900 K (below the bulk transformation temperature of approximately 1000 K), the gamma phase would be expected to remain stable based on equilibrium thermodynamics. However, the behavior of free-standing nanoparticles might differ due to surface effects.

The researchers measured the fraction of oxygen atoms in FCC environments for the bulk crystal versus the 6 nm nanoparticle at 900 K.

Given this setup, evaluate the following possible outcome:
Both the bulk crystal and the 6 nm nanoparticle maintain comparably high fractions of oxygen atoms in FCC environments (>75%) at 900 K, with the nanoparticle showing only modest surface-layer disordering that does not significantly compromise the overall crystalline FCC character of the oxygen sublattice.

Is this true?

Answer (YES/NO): NO